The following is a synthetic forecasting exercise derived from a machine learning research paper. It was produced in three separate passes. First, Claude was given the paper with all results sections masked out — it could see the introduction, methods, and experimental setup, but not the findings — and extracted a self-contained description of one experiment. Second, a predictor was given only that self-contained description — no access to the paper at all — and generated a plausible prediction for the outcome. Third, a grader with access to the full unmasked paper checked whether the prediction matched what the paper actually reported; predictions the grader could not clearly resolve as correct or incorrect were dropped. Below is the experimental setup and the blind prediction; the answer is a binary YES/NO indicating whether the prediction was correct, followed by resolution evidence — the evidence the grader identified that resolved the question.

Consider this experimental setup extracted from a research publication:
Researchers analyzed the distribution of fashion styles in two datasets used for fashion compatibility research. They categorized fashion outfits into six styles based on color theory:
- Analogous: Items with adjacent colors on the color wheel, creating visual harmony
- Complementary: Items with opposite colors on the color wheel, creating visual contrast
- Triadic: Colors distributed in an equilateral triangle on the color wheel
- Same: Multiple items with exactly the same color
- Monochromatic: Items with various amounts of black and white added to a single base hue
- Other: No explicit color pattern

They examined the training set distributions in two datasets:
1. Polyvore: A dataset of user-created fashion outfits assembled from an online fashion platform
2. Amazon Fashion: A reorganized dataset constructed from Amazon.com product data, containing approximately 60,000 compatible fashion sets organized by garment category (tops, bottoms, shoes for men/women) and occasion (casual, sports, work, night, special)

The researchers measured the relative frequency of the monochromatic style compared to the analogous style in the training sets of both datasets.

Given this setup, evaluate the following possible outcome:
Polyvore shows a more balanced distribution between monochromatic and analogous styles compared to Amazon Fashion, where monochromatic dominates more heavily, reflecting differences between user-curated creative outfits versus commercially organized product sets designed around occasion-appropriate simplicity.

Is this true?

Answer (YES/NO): NO